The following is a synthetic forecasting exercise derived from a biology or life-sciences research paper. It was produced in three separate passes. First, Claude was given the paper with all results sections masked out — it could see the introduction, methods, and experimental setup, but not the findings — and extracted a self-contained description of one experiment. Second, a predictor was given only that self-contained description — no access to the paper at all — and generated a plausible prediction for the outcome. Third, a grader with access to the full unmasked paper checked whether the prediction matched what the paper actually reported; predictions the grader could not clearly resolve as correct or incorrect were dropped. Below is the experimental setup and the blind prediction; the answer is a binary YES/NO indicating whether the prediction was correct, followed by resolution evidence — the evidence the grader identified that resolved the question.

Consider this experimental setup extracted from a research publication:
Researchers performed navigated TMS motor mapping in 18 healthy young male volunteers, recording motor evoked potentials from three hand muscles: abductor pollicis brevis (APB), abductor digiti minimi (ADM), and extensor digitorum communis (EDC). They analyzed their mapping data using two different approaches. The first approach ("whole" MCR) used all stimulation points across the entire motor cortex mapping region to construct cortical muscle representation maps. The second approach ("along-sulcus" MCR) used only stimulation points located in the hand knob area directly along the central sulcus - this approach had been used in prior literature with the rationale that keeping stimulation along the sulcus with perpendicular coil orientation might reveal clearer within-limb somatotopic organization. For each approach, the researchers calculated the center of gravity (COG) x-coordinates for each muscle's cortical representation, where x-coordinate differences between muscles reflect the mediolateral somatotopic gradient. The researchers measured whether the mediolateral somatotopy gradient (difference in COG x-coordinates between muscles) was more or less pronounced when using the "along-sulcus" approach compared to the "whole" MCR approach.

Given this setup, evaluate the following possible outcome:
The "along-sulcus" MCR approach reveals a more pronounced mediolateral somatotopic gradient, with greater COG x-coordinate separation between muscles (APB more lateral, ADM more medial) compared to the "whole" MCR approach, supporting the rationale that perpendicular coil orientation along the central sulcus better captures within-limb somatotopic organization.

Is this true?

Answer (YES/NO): NO